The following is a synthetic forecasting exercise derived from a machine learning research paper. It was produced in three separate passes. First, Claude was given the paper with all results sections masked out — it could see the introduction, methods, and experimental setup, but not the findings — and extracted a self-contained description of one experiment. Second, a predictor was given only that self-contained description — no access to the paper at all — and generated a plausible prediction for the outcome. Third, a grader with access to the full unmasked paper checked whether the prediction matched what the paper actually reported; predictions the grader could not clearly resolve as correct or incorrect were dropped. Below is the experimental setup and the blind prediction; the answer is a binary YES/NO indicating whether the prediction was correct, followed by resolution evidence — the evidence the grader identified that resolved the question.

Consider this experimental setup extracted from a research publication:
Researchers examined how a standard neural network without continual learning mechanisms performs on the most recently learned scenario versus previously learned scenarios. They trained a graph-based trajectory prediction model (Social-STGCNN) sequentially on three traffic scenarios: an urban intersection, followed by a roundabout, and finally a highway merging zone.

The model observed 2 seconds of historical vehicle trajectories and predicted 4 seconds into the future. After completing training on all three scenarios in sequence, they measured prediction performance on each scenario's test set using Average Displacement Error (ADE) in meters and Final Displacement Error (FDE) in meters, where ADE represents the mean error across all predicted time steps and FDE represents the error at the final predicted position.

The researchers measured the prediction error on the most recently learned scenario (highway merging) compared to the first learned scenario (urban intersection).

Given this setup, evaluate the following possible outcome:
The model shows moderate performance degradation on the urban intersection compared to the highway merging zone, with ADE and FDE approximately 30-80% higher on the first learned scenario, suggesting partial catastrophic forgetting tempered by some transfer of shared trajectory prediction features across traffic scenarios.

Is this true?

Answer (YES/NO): NO